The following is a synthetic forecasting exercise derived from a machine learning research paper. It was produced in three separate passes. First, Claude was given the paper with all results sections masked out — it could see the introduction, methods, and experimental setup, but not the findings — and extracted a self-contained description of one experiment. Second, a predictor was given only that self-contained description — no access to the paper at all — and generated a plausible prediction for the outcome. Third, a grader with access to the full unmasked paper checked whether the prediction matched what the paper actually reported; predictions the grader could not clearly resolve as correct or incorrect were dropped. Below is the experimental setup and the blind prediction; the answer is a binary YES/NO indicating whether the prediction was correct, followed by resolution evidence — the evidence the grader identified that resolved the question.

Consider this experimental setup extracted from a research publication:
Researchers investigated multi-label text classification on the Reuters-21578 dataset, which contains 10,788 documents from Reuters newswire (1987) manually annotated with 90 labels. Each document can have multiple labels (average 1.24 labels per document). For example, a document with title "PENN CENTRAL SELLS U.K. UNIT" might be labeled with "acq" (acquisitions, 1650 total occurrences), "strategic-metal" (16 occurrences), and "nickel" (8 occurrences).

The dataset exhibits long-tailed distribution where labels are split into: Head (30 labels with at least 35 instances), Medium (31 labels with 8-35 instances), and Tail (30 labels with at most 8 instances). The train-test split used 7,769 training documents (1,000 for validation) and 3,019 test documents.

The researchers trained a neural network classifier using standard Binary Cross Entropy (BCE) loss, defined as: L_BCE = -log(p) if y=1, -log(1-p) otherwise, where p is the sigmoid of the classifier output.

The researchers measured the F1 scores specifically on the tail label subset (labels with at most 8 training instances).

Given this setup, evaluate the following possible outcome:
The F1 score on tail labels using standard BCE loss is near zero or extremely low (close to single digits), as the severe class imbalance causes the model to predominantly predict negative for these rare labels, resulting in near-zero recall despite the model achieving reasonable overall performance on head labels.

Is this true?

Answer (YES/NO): YES